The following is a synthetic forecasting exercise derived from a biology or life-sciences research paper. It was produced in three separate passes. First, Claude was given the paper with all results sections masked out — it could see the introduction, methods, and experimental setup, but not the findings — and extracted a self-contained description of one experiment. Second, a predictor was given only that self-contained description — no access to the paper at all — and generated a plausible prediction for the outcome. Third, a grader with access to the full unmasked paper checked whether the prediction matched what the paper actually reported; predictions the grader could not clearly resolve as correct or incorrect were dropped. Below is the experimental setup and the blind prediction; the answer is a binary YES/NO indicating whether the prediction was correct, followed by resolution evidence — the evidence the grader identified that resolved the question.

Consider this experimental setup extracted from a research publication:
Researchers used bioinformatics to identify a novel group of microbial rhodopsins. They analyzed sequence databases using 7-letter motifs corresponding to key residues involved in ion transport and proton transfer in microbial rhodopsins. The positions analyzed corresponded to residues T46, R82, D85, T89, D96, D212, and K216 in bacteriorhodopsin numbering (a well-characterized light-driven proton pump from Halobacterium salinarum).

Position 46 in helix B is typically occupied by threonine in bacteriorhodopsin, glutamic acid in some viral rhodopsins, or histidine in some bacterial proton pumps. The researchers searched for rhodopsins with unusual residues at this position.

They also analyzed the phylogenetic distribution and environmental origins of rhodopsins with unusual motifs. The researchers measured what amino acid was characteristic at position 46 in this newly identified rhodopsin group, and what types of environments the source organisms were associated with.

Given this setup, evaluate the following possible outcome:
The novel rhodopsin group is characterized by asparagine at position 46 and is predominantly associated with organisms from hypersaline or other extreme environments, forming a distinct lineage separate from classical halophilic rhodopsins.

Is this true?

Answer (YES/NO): NO